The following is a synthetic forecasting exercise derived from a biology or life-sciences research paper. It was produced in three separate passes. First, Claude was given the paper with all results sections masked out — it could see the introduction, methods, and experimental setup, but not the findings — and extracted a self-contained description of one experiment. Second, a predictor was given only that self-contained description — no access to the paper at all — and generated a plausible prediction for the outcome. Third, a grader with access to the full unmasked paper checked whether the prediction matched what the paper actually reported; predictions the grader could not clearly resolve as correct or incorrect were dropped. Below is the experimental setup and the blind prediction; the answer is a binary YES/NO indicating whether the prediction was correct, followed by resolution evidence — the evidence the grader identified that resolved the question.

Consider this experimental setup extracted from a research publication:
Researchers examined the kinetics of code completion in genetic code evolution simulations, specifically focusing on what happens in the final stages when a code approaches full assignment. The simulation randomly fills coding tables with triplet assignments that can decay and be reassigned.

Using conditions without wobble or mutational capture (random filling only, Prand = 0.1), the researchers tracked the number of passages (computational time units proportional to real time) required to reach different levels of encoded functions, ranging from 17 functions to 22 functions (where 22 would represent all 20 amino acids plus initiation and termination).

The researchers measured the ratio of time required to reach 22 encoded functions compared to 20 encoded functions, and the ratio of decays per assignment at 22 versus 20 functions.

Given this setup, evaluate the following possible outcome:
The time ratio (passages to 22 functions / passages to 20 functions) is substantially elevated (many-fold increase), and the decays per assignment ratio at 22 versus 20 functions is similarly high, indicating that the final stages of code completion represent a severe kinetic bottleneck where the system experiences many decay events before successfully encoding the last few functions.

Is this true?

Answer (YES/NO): YES